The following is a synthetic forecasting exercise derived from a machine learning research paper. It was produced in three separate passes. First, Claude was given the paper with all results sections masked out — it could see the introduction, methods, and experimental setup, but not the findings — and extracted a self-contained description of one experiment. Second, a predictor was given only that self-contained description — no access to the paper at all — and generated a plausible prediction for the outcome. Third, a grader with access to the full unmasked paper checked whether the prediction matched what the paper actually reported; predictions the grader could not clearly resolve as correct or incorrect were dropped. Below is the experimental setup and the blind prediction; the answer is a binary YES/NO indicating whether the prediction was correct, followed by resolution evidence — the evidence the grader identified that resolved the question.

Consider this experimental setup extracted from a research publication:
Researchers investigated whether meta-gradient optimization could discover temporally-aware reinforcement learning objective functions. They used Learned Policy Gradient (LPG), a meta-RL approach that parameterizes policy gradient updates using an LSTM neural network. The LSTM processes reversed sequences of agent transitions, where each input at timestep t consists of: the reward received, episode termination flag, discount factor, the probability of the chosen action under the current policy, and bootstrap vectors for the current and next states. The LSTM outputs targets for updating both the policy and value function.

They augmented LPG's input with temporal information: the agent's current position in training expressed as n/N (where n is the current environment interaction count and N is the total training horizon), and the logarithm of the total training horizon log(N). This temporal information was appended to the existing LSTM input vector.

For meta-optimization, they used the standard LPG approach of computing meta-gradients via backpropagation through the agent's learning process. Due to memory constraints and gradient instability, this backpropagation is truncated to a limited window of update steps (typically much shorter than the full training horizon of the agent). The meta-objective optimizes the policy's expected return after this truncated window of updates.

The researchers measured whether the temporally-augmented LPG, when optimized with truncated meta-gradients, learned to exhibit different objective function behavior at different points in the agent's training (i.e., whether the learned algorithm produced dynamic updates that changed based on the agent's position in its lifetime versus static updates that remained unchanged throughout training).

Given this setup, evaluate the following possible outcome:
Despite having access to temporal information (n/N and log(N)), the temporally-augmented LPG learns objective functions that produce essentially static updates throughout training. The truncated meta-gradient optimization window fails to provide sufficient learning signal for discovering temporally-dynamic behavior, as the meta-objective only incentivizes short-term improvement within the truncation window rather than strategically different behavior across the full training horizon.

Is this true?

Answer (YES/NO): NO